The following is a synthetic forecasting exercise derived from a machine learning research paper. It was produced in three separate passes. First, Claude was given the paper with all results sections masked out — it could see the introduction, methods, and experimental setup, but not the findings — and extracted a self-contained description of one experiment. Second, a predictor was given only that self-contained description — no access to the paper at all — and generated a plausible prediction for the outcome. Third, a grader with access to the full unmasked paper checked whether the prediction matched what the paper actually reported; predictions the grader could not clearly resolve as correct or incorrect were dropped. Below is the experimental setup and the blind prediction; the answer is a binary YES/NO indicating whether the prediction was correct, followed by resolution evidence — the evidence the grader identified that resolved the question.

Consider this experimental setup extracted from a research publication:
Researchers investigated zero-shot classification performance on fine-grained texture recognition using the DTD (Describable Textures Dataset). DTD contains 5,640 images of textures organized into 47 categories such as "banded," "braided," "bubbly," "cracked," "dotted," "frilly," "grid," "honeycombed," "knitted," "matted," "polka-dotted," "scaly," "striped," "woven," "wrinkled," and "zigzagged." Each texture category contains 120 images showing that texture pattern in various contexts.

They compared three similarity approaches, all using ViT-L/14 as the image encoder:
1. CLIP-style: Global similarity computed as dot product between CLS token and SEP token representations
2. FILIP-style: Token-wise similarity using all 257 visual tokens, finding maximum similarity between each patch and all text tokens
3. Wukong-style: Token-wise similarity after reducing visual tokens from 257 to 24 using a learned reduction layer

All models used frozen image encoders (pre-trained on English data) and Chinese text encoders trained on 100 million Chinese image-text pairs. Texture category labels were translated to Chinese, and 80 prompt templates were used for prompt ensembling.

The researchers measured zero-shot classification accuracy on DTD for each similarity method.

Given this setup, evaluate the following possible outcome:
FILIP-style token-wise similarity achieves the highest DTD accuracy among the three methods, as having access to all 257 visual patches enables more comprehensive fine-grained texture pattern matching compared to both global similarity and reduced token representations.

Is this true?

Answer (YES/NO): YES